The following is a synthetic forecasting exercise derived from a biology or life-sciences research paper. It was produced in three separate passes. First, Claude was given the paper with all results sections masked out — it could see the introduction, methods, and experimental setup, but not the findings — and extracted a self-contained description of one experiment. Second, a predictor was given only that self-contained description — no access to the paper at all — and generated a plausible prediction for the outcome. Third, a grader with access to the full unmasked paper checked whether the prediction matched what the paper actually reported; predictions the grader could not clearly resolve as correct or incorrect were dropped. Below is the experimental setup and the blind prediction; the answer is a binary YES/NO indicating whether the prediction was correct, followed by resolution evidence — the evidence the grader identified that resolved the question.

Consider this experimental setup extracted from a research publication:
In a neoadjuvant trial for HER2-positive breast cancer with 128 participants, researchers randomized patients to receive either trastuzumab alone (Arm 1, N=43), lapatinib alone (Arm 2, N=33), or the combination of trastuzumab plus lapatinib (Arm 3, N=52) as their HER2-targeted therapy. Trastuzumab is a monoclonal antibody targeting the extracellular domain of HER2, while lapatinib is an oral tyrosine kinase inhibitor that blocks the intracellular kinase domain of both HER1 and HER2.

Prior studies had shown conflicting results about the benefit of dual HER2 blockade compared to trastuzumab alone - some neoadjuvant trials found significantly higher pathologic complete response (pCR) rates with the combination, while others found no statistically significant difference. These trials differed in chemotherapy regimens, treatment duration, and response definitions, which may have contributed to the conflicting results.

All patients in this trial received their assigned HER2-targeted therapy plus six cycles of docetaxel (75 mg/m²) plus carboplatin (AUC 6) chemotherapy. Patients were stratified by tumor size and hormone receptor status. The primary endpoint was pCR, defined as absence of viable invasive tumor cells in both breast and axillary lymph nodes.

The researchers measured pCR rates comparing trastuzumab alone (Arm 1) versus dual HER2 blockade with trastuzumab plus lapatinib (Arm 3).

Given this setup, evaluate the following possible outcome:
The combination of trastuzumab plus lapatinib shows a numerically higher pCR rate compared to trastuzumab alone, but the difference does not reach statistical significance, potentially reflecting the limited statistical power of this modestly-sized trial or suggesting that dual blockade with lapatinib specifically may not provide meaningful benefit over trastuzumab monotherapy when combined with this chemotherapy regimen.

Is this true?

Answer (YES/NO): YES